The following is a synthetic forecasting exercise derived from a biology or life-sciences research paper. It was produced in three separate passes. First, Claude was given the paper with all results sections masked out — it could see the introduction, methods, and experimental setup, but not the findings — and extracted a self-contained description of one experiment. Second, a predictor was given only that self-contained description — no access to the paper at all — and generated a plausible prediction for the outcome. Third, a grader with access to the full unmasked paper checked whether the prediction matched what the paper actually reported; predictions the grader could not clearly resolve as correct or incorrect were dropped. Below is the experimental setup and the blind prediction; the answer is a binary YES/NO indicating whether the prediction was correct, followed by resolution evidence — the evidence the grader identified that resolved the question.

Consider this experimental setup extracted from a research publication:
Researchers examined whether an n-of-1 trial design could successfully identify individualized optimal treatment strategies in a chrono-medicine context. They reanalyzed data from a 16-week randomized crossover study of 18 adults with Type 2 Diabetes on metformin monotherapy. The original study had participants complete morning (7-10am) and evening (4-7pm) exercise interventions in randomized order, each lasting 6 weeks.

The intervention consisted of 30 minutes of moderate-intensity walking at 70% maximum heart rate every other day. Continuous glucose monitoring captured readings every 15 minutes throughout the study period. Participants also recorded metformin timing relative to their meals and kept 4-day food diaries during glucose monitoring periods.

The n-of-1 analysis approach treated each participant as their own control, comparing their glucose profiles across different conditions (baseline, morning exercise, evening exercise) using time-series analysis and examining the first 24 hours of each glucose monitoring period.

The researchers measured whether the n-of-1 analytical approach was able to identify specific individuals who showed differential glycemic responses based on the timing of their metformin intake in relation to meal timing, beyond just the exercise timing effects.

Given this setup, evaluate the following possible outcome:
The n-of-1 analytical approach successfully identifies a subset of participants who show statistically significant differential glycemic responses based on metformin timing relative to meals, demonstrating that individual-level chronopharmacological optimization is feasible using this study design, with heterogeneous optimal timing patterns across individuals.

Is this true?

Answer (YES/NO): YES